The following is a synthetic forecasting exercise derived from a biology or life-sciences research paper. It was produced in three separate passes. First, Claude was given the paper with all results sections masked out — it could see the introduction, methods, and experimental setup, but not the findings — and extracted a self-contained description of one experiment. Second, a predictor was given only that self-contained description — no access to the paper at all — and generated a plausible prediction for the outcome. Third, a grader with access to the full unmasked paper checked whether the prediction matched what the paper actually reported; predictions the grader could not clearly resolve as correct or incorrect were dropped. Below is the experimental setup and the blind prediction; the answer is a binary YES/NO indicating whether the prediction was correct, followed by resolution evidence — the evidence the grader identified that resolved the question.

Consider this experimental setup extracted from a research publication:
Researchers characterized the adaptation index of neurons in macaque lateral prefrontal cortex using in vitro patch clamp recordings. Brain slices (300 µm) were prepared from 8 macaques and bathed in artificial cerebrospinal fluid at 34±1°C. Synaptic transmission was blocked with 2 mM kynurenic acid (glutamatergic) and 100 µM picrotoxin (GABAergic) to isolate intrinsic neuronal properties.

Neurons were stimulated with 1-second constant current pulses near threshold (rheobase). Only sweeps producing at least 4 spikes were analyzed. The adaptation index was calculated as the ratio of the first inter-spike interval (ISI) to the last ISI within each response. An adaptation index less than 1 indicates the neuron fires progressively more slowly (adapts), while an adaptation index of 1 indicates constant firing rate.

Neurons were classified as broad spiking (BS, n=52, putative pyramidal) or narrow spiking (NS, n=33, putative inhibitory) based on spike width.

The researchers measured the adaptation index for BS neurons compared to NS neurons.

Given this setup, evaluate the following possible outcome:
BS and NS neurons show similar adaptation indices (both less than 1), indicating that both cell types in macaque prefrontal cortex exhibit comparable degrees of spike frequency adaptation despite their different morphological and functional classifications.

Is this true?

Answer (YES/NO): NO